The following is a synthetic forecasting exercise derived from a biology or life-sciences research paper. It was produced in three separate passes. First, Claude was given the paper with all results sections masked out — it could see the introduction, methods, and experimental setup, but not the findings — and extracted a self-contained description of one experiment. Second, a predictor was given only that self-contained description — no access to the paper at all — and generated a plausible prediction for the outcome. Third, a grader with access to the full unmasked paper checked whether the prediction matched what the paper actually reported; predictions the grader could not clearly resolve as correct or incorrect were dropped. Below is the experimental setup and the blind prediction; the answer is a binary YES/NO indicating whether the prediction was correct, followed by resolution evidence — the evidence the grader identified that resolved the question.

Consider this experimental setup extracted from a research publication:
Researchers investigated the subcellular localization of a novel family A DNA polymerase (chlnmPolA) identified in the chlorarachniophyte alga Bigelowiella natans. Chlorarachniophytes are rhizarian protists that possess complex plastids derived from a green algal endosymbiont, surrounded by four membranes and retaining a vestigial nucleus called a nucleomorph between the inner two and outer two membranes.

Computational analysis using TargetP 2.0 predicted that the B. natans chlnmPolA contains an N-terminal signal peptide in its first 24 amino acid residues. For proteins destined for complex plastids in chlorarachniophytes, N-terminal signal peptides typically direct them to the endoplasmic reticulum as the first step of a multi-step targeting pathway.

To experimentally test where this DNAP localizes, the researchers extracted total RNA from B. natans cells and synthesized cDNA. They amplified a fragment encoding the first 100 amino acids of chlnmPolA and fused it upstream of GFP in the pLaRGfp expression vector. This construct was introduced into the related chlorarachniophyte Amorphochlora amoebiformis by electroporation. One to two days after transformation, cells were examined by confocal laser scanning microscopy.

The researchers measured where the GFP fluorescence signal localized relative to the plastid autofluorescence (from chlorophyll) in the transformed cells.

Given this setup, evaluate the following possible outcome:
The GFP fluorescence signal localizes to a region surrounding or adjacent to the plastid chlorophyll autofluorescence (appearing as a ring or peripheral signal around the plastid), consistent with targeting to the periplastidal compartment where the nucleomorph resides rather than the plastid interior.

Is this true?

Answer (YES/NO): YES